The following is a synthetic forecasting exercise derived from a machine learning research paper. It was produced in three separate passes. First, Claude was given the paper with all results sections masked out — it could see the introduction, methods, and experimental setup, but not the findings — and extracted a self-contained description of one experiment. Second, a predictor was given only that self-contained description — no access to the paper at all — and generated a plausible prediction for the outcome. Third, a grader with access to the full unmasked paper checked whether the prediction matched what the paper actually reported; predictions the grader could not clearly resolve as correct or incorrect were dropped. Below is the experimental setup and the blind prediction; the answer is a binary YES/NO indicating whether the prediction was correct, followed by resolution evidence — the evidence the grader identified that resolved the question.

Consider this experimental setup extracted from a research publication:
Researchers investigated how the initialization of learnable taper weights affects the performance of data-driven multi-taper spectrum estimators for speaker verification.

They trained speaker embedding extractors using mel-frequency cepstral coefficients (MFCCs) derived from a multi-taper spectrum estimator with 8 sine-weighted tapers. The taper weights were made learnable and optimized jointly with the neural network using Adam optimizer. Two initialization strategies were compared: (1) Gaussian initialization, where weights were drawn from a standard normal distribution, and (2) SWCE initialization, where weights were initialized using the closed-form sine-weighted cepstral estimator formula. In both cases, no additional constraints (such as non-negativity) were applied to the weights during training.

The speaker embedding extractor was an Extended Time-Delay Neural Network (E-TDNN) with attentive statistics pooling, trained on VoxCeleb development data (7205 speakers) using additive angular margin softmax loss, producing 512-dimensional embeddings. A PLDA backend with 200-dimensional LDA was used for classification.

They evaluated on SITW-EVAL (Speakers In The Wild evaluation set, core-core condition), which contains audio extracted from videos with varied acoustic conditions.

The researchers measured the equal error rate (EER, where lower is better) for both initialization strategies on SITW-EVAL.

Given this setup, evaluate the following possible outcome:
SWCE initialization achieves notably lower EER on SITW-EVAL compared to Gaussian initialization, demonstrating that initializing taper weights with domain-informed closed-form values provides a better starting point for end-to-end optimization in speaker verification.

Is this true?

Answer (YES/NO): YES